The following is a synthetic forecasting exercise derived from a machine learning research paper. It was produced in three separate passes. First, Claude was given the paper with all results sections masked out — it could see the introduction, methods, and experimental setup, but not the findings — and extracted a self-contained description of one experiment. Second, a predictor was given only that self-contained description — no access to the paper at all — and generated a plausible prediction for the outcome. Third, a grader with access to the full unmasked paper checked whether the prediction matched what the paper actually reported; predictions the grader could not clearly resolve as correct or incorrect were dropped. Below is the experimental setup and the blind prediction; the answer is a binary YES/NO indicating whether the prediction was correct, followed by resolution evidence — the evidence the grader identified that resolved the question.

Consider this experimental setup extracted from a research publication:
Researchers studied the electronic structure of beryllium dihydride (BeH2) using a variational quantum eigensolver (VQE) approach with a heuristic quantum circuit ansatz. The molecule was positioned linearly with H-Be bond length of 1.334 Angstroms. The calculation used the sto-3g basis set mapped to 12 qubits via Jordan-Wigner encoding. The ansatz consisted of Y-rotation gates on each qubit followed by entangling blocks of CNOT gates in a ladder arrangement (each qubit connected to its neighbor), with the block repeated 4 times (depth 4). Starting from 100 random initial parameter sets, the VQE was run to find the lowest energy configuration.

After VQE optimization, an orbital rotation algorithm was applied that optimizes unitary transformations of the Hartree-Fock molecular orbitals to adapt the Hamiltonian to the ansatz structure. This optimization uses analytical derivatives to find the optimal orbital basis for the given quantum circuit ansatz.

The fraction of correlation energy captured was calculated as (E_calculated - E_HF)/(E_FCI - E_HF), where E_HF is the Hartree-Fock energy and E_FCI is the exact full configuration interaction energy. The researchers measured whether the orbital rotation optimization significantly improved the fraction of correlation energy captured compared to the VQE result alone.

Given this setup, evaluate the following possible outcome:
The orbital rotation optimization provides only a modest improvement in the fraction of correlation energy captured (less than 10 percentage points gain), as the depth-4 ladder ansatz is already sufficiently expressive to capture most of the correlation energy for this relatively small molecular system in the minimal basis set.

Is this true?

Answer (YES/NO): NO